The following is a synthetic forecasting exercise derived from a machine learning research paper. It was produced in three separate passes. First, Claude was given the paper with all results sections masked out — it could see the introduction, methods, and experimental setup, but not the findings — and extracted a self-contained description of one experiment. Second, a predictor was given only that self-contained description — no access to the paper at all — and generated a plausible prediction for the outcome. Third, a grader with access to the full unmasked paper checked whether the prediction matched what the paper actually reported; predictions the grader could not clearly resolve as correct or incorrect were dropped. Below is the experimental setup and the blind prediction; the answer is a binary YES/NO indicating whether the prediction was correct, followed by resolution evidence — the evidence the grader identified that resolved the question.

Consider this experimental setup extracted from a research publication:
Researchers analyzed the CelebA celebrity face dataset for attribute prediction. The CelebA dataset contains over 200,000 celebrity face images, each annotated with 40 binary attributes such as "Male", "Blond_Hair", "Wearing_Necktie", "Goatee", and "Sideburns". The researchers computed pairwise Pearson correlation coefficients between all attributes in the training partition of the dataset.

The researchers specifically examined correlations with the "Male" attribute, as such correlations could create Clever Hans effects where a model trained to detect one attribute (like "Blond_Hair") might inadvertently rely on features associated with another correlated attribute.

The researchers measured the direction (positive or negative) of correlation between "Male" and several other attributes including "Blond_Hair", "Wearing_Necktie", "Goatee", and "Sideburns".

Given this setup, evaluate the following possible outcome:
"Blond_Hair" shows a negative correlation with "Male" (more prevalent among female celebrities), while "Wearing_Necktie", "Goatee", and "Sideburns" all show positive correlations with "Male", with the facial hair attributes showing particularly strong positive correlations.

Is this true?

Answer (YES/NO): YES